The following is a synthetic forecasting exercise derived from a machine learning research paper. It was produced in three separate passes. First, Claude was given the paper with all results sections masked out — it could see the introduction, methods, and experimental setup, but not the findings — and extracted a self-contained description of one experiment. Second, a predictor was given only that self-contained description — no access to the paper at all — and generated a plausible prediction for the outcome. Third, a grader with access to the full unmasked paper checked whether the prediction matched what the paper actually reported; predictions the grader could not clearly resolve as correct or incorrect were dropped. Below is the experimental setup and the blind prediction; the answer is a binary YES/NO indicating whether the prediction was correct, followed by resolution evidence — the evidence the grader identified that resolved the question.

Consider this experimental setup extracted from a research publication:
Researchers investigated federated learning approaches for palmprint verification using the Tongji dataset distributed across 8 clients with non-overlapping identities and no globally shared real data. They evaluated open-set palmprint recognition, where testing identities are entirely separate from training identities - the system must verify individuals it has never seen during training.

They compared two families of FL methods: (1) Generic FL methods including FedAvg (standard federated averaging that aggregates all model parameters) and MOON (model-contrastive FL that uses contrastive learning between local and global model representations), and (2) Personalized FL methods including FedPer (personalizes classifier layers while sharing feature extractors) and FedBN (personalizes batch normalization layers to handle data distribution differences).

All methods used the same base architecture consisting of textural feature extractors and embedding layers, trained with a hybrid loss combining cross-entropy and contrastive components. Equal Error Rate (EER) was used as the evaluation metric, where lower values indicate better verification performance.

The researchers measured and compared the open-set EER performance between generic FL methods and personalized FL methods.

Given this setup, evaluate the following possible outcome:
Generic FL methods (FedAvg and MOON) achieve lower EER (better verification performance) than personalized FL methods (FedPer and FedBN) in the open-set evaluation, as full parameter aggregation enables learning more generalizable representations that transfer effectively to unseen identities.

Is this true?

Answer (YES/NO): YES